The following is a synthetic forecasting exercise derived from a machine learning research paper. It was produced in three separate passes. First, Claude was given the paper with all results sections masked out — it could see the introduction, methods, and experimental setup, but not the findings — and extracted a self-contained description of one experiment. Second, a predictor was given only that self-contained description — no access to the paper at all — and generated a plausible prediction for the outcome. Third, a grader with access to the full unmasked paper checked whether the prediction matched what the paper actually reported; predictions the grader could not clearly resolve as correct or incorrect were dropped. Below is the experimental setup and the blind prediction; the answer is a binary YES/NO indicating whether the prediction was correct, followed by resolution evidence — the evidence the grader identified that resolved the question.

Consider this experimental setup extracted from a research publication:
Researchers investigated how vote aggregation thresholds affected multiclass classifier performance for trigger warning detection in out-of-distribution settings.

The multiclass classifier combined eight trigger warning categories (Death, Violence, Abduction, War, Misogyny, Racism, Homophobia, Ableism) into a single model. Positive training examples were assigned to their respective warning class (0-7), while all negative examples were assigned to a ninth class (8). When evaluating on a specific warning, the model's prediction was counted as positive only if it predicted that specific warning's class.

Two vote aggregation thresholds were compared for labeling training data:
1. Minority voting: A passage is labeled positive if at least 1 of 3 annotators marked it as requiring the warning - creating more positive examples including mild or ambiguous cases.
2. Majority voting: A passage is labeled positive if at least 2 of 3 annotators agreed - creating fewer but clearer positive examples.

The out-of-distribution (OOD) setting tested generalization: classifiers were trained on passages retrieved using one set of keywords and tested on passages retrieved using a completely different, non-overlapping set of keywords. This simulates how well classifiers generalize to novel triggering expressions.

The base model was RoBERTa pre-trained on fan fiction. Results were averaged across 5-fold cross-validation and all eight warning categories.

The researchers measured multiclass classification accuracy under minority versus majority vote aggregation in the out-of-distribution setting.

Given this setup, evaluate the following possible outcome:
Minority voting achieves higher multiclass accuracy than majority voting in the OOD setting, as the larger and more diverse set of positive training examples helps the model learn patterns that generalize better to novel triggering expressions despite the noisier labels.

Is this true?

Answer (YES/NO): YES